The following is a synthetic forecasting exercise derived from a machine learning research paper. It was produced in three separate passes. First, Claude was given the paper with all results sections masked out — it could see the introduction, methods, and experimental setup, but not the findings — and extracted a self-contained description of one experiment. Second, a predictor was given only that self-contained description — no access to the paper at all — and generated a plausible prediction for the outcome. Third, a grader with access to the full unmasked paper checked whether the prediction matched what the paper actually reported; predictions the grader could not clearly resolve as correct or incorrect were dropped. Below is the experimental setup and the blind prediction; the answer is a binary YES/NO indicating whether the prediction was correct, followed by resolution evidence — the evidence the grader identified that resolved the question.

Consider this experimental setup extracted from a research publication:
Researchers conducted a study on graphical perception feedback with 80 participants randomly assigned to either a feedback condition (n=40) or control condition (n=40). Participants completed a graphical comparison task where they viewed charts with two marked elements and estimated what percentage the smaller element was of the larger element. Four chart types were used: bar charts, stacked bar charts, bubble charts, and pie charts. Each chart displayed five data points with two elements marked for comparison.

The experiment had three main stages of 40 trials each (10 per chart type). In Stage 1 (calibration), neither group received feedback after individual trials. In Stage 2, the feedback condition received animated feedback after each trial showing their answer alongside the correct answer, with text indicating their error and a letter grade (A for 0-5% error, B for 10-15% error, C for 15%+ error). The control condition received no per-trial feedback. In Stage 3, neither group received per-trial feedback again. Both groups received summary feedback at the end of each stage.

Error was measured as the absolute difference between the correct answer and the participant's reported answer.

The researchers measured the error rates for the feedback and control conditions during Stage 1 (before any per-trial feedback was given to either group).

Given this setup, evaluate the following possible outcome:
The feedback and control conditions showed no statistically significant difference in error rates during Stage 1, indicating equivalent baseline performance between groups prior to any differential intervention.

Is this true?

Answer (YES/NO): YES